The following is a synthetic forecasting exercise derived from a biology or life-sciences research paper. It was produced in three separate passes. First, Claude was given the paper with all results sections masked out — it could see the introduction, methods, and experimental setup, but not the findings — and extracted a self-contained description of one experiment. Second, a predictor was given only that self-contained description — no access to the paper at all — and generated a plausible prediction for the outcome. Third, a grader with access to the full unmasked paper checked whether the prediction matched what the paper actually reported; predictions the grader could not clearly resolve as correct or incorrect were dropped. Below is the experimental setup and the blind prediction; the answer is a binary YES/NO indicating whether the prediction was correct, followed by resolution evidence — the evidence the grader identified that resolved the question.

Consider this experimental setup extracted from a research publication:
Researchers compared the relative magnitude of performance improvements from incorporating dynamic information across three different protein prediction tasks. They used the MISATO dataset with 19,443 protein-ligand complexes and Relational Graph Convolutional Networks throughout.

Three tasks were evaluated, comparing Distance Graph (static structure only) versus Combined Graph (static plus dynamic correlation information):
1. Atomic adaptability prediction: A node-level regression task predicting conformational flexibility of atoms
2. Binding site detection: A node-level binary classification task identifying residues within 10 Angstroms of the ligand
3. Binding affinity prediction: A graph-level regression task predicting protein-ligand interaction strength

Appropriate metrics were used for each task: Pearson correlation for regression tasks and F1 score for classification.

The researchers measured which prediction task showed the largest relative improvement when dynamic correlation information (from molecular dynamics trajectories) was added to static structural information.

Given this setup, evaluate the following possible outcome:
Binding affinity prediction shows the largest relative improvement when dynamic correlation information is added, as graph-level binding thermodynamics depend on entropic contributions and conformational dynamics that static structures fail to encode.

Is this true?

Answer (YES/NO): NO